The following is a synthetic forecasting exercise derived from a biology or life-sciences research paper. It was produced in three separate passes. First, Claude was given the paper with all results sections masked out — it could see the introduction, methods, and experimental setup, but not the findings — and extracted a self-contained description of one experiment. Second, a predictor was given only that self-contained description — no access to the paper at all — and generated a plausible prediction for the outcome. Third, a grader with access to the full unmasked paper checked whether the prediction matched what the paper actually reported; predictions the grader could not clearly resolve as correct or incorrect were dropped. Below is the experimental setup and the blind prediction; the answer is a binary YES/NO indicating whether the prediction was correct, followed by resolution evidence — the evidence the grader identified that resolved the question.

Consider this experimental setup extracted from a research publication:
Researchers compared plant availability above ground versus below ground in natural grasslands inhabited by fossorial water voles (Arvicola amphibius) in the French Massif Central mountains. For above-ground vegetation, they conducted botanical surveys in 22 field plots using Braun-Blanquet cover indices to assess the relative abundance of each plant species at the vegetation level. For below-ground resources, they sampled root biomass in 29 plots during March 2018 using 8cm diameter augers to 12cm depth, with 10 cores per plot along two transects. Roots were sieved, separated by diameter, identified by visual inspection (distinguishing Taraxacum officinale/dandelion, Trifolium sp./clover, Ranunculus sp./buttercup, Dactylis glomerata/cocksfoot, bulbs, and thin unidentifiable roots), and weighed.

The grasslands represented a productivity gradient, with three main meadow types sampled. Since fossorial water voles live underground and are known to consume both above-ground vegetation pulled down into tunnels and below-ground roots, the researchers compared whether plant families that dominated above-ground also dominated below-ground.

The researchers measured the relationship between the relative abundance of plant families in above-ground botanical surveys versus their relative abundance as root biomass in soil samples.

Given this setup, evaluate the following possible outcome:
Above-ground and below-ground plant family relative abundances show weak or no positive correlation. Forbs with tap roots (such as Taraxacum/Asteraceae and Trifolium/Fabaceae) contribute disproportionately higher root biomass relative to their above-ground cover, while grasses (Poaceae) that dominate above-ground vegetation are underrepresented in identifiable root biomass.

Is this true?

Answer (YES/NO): NO